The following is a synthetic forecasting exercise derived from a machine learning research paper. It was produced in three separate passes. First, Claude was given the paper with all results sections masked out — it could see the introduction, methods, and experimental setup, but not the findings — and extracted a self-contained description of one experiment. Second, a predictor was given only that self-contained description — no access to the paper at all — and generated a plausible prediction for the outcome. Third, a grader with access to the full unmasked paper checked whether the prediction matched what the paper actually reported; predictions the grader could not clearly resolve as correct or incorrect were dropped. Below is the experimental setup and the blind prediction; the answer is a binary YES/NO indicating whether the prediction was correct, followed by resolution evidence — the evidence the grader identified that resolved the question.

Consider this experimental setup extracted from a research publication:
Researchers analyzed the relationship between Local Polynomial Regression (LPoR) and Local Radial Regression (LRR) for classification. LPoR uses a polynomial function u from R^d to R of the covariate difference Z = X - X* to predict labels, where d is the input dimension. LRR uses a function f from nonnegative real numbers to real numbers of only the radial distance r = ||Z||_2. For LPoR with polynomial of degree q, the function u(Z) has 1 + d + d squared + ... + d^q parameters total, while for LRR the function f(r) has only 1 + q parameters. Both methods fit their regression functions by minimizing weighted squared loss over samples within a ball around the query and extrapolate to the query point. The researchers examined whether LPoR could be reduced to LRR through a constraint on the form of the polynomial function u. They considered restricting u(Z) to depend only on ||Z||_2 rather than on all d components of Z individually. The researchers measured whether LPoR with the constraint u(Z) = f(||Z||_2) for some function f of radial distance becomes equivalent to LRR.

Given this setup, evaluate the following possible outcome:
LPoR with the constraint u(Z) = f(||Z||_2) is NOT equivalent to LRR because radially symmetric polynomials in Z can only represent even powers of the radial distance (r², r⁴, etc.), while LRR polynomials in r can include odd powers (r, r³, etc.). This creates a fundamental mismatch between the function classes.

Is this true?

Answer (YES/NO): NO